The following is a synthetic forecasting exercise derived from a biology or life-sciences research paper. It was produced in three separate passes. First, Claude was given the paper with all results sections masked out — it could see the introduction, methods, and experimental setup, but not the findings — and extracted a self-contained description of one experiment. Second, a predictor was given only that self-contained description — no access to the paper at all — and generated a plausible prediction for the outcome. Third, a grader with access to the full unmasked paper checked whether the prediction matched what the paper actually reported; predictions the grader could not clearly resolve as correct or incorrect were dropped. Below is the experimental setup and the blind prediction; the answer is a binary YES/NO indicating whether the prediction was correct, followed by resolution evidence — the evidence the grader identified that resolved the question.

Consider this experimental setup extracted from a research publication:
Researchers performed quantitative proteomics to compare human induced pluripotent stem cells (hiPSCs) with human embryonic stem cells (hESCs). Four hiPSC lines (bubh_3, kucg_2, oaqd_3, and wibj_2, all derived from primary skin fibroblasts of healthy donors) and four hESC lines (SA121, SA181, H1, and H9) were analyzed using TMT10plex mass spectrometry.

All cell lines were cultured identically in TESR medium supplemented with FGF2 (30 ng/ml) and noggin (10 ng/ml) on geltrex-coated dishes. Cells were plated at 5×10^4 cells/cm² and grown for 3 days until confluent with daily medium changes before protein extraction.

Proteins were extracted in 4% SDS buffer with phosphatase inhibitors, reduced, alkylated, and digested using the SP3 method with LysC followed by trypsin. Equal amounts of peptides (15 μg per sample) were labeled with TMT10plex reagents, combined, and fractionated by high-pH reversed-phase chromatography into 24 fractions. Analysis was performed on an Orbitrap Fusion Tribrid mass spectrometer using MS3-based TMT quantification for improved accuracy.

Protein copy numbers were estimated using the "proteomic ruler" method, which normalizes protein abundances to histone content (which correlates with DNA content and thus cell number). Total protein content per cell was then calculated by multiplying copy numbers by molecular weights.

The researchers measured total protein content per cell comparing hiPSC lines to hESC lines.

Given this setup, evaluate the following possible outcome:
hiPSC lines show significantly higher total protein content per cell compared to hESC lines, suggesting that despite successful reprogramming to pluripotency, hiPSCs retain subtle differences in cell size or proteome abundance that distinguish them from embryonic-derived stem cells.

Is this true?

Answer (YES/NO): YES